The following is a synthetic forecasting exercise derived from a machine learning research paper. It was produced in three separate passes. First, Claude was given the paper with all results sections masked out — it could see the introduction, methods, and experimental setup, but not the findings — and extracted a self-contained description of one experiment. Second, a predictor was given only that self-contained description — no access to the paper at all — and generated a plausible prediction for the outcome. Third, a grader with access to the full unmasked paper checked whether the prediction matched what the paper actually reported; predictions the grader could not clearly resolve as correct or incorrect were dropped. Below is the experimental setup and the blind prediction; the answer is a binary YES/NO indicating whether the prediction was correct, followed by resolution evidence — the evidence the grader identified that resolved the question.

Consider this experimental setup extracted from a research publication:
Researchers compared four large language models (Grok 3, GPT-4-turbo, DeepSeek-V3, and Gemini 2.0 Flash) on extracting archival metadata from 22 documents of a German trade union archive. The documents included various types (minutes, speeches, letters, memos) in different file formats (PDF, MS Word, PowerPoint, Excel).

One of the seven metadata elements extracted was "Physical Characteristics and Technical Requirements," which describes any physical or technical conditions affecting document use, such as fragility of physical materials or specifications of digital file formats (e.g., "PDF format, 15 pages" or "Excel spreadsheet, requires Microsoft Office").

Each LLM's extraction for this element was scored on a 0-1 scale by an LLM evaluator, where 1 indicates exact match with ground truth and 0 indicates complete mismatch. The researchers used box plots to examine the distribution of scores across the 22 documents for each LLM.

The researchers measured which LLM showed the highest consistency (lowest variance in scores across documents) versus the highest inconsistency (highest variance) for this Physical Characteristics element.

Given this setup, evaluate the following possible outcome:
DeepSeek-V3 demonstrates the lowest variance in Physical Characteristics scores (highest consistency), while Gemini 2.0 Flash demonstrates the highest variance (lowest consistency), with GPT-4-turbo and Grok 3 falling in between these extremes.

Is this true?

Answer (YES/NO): YES